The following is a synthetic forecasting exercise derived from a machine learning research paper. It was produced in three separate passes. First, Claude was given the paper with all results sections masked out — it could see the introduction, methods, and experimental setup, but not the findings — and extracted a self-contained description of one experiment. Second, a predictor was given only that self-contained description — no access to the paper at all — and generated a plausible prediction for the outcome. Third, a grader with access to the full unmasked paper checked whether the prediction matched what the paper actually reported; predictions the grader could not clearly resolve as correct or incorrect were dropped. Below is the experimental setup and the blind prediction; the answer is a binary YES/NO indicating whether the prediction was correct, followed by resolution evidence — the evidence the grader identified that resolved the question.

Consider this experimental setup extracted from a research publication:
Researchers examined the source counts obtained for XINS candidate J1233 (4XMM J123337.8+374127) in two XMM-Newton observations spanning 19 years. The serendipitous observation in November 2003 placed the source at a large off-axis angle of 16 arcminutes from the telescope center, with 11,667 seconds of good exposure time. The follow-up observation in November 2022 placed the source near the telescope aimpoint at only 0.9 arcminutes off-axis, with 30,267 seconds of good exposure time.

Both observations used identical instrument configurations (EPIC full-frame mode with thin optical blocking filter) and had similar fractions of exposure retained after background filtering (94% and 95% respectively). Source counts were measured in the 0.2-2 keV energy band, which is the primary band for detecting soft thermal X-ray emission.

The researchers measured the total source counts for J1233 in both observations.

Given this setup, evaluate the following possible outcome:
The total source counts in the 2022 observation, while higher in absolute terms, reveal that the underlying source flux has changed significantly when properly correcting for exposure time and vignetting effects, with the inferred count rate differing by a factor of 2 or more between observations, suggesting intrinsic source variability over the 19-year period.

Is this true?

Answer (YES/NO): NO